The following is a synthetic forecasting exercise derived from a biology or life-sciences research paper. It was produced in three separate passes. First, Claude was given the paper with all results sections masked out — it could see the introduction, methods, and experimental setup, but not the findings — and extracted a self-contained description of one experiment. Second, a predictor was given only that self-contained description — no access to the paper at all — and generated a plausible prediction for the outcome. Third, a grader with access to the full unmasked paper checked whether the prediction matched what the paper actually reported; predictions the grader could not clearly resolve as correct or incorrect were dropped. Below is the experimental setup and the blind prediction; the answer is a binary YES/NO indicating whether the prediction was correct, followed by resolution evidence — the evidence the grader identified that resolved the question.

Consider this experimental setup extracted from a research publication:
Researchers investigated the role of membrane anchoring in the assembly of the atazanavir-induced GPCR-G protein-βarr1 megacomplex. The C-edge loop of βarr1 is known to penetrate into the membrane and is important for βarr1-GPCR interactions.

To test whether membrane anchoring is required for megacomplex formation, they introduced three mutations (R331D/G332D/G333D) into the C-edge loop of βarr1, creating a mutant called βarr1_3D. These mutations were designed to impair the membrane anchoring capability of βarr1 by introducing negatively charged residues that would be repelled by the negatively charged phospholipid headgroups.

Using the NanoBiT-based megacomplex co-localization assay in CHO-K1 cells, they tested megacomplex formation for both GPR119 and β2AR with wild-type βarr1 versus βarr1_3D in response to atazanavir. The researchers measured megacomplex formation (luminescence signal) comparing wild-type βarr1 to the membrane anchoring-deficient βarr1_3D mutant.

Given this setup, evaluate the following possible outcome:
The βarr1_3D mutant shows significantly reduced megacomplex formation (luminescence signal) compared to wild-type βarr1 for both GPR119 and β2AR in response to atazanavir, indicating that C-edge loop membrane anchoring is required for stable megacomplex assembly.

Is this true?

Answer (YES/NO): YES